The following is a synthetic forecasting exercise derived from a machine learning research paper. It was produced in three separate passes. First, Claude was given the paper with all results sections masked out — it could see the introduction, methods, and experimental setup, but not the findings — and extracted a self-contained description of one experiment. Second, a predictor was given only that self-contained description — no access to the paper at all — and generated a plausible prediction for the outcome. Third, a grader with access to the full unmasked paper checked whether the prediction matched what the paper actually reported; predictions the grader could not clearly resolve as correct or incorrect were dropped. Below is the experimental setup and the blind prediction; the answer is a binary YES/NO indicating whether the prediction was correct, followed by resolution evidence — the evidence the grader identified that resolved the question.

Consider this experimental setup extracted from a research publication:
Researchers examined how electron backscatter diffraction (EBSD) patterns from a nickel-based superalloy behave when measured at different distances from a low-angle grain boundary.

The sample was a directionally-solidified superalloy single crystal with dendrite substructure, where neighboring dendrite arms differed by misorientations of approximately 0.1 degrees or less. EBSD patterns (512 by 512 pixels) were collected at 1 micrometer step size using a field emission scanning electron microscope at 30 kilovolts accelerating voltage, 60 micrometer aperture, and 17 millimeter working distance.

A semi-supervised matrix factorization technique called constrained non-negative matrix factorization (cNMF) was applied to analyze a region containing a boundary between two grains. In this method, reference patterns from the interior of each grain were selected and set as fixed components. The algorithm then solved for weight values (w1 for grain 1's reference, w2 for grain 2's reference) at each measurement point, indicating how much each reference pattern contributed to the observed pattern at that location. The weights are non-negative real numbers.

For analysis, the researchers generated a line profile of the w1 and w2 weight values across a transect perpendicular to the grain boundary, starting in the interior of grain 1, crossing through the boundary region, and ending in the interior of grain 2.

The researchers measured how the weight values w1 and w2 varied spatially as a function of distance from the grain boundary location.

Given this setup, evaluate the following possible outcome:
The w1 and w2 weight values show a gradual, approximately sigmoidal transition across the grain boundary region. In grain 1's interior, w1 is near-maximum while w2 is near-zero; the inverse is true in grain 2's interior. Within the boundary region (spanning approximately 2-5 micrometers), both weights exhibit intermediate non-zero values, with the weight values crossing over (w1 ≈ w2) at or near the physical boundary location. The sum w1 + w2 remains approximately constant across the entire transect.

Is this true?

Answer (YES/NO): NO